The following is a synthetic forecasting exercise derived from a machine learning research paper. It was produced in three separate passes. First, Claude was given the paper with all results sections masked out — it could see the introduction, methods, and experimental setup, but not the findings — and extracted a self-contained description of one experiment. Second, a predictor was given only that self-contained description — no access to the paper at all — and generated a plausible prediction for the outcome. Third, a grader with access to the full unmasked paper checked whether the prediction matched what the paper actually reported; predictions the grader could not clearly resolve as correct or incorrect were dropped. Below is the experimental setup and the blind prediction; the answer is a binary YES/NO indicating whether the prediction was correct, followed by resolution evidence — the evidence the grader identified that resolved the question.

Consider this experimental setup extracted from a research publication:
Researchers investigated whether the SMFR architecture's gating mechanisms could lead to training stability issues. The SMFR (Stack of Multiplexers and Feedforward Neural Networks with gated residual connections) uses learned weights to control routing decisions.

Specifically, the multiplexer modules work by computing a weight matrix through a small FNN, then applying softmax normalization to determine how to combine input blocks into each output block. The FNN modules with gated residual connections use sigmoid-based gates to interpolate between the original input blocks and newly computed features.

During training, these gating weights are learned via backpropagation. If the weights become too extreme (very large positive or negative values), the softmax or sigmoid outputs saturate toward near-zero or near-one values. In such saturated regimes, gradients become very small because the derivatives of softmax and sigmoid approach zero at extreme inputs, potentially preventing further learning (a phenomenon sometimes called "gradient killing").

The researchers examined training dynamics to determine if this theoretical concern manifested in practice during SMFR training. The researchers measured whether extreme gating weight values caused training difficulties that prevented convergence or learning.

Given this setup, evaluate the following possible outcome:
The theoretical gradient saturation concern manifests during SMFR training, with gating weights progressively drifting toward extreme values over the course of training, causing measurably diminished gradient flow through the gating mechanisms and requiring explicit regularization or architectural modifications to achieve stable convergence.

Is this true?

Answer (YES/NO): YES